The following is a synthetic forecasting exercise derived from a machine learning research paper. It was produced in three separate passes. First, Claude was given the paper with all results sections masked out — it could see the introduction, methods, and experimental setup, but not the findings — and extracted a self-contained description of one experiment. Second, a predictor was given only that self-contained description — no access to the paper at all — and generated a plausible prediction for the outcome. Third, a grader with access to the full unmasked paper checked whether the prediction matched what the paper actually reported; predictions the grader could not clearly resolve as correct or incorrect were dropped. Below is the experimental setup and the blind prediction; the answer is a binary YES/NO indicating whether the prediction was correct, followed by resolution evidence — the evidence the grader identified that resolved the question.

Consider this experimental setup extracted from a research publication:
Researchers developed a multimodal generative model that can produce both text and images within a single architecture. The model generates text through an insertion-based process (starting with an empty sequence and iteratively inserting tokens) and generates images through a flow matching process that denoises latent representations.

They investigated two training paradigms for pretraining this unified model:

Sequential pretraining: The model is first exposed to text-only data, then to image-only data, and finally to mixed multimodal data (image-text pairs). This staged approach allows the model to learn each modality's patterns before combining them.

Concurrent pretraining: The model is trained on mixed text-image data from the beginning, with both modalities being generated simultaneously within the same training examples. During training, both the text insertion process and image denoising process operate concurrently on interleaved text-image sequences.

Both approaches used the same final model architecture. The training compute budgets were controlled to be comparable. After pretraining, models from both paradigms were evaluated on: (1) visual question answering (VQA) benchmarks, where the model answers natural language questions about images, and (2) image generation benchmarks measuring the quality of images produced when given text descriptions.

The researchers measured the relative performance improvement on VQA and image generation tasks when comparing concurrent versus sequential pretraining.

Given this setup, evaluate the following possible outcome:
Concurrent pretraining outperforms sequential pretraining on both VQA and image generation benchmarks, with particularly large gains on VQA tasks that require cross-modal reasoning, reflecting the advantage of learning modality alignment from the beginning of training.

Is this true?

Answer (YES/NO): NO